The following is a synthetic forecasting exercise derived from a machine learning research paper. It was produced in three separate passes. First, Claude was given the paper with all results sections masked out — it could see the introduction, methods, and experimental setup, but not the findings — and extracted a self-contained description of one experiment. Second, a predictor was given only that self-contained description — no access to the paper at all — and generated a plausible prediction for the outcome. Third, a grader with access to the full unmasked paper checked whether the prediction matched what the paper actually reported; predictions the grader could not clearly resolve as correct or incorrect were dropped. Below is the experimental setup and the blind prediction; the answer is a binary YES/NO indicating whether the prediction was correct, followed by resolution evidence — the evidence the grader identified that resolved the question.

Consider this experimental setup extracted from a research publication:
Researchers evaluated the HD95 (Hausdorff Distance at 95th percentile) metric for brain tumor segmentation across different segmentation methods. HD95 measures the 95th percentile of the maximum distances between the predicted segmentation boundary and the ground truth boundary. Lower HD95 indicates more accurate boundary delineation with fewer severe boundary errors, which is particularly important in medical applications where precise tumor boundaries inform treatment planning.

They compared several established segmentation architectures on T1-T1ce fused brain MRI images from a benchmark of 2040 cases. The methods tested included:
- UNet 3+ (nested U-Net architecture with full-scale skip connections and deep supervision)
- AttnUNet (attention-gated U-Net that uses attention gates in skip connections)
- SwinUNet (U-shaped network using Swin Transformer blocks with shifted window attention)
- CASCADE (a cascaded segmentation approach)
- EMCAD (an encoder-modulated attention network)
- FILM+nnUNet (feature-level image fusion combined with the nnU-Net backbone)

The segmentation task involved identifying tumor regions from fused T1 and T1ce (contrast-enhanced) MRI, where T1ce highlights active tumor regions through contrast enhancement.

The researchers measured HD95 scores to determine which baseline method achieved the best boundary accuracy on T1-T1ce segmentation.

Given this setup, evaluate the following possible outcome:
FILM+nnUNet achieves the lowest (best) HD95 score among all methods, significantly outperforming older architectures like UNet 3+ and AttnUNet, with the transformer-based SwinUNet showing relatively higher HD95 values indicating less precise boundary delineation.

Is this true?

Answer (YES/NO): NO